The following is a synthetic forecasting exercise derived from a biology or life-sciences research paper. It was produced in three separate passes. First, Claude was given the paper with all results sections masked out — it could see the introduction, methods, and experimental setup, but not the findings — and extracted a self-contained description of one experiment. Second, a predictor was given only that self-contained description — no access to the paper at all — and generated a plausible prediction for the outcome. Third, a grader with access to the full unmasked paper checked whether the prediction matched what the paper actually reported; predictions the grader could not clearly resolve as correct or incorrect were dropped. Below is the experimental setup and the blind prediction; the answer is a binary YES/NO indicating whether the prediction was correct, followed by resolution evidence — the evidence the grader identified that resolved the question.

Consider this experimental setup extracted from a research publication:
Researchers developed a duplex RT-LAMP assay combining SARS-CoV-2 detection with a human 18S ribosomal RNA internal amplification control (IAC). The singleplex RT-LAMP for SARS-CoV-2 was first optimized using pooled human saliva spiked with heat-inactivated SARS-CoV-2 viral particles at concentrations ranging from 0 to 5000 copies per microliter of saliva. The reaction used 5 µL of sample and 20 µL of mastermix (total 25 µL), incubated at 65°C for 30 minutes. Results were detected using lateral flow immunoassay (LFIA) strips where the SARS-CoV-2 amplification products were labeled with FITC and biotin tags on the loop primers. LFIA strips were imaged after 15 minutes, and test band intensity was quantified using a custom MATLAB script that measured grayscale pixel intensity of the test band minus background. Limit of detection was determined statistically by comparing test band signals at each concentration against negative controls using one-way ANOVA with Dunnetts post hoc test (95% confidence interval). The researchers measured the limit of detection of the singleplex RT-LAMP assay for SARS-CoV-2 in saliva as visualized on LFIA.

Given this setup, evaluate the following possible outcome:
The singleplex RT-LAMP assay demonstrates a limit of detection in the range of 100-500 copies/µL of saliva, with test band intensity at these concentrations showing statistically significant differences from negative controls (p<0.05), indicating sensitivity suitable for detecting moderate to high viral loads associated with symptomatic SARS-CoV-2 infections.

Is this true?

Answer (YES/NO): YES